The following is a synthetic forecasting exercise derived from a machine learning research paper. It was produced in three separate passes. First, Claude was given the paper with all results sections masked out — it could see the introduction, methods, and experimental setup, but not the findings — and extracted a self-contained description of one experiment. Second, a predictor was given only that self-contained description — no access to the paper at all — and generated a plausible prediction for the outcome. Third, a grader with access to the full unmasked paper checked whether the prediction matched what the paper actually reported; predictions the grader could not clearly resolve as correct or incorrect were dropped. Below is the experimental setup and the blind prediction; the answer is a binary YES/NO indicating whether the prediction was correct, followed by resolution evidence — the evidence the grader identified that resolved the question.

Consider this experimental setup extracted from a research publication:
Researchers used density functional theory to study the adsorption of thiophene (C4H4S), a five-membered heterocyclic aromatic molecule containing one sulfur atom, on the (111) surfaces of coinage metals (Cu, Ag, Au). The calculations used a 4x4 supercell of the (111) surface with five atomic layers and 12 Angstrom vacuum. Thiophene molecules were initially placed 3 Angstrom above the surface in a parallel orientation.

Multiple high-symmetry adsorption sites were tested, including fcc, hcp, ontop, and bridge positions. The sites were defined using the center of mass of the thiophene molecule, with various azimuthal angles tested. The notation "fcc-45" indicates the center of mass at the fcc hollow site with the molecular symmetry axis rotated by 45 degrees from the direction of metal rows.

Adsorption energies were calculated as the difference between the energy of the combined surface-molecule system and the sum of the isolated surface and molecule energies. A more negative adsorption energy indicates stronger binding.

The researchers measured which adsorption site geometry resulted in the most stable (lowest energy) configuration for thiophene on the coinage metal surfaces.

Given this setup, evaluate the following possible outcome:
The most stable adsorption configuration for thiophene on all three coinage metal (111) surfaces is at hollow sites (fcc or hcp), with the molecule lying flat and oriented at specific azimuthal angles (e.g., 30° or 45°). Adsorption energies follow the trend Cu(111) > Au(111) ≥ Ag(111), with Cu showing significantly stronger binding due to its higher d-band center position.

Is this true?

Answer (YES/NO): NO